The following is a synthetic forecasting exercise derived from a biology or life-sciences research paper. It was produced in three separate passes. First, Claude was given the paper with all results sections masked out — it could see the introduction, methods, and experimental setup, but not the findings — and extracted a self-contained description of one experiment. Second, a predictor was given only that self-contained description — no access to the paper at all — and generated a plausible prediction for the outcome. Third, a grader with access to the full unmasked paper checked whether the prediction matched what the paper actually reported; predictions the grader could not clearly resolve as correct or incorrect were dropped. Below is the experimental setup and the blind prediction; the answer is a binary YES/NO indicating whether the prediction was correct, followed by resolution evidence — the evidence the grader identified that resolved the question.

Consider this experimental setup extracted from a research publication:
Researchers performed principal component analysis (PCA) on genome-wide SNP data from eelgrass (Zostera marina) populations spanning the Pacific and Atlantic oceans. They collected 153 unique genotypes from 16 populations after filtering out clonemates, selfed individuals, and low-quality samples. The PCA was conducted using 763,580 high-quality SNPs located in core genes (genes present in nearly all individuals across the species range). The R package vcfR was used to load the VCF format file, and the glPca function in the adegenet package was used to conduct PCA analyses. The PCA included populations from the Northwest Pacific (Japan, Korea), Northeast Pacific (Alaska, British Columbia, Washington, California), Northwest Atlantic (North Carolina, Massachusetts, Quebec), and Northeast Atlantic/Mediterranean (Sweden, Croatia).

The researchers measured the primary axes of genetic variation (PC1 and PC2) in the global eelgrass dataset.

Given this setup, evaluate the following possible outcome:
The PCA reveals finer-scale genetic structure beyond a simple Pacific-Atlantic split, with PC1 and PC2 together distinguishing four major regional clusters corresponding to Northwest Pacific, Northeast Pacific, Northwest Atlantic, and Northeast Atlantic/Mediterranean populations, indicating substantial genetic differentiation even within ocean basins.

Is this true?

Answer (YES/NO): NO